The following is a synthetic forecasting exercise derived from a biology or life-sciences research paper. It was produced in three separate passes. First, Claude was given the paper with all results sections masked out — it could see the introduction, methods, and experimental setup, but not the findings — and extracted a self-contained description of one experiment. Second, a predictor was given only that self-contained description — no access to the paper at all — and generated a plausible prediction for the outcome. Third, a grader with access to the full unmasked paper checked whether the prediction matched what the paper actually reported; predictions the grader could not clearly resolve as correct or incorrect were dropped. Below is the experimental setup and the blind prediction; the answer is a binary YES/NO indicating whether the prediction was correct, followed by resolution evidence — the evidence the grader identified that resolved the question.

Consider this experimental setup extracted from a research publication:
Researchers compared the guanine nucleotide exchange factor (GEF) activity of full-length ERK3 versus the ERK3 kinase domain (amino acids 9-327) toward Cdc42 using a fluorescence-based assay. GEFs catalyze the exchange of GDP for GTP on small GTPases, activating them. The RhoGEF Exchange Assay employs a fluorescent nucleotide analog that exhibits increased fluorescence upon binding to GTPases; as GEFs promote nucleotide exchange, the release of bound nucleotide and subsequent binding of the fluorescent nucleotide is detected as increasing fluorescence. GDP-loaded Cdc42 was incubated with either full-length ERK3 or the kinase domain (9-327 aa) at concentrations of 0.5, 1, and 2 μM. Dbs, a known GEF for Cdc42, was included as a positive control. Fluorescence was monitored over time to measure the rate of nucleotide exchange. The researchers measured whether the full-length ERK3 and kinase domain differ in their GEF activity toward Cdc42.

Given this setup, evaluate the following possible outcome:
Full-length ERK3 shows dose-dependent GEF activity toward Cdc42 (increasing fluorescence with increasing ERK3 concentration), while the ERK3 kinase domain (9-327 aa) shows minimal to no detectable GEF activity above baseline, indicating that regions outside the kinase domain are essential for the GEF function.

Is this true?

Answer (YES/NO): NO